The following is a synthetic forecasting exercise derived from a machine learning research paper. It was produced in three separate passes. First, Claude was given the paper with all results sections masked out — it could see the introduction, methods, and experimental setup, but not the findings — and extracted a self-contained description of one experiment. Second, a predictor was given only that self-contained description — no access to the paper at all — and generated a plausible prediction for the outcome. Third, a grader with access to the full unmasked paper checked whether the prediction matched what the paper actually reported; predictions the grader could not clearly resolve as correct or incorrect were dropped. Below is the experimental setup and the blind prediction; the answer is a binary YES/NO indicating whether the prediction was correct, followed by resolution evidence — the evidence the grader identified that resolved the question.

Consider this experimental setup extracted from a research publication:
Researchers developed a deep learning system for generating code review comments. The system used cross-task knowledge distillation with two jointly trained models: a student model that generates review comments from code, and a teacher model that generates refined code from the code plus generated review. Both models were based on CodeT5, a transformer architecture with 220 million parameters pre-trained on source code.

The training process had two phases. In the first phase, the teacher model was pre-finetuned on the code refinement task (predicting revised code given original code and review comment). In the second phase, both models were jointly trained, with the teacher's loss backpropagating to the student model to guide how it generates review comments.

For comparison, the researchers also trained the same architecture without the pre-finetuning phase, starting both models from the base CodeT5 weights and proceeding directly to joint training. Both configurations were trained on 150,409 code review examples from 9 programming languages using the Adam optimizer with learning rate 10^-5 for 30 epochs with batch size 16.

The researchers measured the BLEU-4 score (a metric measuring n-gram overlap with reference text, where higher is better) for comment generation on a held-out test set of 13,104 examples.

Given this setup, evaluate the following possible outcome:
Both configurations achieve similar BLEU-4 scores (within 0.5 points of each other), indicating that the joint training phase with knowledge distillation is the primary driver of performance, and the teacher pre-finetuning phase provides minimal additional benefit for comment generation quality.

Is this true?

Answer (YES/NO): NO